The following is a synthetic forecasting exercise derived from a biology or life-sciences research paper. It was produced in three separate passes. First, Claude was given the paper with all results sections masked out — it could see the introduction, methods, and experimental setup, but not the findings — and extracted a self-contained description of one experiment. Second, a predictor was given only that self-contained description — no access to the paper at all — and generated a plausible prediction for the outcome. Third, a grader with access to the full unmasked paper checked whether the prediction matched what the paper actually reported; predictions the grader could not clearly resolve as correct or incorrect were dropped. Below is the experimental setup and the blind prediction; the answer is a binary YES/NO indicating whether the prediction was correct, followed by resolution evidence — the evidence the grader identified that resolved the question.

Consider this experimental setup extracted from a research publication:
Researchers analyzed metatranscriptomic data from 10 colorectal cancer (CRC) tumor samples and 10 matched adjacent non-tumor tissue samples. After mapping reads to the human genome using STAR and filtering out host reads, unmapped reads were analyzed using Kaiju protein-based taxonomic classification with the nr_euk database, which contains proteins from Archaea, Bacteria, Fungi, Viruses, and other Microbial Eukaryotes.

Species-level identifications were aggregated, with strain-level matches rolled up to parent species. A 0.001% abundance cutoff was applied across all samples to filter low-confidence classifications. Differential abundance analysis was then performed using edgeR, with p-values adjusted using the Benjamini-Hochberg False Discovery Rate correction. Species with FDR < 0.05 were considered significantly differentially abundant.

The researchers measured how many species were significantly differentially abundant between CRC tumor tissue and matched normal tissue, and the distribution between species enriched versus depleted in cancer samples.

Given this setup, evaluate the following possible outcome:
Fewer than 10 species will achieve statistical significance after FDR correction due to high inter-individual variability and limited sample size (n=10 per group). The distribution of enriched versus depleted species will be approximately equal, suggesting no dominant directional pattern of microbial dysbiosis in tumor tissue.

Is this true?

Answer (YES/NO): NO